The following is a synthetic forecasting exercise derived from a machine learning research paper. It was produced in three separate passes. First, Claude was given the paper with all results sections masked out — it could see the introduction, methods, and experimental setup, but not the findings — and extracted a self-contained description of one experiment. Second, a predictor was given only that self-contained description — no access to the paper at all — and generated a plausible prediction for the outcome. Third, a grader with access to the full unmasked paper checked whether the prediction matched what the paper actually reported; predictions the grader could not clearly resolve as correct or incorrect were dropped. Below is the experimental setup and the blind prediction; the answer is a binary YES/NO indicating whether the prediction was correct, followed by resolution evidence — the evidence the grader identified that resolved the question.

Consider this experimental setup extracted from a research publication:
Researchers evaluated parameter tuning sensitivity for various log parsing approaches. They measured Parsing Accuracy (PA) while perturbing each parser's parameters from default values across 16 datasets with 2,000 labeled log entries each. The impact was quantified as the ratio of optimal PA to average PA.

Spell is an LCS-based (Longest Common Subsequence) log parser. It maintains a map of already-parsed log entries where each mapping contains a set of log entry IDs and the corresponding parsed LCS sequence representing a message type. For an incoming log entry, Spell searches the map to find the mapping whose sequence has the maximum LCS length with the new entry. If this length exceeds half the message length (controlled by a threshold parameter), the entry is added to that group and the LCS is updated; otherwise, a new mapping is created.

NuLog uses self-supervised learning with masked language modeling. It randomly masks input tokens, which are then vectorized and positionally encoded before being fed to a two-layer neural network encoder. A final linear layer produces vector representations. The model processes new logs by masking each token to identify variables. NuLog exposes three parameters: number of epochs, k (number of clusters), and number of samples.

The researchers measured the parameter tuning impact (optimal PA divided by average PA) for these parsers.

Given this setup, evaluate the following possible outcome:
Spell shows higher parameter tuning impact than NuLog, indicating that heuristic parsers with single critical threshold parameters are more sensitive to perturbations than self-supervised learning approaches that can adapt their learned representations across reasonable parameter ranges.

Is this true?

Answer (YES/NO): NO